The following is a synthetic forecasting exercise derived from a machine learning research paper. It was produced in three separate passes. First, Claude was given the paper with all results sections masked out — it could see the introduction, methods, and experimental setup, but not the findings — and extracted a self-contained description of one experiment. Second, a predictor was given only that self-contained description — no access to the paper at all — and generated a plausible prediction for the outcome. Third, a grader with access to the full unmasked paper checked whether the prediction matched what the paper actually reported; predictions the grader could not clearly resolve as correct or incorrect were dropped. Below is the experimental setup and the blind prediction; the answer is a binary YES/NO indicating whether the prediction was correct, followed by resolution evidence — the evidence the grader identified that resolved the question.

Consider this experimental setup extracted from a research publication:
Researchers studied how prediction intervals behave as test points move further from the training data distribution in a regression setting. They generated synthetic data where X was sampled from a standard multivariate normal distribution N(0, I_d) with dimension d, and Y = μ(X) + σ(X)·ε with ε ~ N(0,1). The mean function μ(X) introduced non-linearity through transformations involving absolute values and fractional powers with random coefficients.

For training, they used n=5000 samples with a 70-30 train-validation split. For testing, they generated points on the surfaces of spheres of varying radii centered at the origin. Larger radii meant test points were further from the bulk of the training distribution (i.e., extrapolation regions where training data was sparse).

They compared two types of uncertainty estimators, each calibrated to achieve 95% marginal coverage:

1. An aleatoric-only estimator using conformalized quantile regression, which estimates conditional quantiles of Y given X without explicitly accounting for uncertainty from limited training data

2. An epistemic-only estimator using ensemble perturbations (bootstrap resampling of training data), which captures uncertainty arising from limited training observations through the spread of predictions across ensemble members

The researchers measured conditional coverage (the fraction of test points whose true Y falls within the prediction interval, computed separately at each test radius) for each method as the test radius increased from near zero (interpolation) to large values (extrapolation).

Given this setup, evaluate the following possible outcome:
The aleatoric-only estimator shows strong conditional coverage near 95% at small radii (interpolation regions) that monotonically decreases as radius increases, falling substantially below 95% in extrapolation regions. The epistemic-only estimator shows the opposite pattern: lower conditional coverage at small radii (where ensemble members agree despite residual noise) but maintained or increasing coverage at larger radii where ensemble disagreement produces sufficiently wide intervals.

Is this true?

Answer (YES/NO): NO